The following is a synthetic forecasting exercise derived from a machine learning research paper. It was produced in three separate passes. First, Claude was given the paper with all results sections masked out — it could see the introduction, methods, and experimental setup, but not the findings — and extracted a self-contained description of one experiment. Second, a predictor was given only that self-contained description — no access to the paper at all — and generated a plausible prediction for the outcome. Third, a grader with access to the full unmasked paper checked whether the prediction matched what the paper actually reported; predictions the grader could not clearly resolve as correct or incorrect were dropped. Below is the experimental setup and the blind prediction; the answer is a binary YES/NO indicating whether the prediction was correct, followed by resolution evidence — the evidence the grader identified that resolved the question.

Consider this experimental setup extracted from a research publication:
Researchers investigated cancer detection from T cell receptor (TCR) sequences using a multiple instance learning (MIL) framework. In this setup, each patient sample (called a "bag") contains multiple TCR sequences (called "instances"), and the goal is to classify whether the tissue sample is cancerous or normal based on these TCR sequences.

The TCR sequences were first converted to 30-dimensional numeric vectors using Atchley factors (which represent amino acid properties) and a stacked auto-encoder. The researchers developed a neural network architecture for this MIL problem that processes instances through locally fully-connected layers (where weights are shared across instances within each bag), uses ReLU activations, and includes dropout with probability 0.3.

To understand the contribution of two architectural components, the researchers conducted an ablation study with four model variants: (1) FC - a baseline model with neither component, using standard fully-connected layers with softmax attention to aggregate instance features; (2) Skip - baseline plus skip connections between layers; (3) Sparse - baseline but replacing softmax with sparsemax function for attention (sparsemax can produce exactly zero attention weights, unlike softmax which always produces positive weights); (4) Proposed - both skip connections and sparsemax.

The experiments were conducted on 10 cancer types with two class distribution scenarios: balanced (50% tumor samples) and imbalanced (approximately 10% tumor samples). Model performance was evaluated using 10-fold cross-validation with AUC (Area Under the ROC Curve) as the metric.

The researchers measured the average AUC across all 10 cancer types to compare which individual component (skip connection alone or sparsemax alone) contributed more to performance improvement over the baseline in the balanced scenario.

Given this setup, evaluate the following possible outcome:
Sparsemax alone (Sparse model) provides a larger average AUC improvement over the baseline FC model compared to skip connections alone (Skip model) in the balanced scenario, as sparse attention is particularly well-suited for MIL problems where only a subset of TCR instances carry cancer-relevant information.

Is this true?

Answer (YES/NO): YES